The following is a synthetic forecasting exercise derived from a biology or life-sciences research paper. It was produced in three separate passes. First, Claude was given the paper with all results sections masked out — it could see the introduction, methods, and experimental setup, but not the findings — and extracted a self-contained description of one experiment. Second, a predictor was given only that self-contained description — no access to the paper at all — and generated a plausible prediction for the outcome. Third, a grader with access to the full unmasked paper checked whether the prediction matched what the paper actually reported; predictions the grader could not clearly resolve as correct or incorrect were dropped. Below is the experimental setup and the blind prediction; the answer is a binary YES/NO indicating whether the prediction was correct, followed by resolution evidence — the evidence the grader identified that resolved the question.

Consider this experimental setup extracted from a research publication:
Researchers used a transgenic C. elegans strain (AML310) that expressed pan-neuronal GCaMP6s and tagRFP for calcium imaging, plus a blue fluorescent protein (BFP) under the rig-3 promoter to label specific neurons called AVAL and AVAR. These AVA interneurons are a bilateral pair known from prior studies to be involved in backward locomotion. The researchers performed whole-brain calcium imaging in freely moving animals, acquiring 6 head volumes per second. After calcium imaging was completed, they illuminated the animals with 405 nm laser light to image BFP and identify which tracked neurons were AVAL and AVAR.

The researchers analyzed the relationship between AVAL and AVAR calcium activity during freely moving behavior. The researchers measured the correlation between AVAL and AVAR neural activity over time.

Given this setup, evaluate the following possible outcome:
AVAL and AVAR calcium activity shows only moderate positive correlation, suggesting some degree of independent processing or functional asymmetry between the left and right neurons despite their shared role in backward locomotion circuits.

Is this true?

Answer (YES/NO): NO